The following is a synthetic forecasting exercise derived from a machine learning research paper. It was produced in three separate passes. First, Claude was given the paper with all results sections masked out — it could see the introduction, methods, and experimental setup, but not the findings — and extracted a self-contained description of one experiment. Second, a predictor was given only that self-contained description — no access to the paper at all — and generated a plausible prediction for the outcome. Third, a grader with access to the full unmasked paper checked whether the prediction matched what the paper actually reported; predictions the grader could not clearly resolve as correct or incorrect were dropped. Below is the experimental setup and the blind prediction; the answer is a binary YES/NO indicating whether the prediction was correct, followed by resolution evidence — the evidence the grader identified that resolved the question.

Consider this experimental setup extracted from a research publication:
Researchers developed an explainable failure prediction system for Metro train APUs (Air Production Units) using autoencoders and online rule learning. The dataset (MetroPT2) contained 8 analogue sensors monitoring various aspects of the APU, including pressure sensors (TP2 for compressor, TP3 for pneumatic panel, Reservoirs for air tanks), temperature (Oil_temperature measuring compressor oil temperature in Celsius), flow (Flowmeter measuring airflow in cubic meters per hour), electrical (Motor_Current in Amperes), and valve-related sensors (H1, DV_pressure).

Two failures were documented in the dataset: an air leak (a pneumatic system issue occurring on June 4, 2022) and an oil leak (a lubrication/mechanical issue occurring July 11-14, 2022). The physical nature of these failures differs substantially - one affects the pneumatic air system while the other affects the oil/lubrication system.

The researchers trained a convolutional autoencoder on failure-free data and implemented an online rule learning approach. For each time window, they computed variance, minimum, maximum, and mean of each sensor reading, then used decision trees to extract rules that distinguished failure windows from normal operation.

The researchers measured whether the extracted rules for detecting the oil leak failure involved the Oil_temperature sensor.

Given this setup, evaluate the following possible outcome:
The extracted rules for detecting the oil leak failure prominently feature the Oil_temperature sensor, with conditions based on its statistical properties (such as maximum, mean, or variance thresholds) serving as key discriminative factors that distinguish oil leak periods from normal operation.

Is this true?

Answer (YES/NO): NO